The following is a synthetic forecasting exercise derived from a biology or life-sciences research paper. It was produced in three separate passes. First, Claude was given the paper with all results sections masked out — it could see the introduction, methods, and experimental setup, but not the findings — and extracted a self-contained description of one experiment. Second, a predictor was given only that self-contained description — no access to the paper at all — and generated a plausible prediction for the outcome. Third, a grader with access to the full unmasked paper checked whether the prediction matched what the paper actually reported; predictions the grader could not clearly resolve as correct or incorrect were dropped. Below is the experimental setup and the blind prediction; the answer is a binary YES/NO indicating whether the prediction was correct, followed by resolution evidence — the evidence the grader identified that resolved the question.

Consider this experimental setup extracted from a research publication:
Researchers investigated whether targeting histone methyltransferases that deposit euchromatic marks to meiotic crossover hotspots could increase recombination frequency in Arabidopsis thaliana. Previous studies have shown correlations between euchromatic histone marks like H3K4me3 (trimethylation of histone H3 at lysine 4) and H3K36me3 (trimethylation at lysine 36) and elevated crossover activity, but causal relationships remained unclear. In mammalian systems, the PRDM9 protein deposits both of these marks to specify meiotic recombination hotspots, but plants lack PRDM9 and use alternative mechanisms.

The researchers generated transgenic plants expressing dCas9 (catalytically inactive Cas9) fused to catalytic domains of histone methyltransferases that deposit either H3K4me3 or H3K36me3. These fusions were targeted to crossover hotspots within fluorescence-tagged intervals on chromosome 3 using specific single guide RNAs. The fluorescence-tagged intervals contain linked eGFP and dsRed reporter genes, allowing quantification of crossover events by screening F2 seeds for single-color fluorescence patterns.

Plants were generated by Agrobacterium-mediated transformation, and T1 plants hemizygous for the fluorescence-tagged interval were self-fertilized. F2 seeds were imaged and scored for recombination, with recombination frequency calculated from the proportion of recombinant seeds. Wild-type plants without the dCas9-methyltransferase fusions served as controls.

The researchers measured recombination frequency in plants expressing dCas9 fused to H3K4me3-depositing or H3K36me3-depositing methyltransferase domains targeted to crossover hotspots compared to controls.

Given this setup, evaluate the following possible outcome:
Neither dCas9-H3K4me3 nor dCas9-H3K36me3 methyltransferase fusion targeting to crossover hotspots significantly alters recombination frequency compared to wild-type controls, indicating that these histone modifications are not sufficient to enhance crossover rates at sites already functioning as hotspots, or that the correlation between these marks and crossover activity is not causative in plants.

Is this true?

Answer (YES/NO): YES